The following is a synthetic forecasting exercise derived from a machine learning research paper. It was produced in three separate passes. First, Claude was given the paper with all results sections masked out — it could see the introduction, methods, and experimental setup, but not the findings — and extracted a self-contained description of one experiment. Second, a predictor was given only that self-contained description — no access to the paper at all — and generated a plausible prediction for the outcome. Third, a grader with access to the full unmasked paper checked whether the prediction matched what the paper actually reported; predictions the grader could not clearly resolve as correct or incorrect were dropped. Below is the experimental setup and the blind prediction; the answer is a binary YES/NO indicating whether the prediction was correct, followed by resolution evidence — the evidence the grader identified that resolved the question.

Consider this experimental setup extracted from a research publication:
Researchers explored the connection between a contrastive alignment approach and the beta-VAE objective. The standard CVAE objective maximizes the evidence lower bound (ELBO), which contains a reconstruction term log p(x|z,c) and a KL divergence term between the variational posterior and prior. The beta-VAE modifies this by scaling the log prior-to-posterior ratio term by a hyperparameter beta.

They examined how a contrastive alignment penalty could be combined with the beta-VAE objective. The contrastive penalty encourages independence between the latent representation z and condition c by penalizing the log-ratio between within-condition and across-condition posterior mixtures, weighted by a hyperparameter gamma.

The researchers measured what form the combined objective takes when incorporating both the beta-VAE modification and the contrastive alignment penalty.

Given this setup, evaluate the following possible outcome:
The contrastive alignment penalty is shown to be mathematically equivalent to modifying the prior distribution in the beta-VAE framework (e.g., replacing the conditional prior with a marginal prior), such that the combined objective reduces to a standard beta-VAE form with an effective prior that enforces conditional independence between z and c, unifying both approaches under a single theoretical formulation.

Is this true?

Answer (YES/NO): NO